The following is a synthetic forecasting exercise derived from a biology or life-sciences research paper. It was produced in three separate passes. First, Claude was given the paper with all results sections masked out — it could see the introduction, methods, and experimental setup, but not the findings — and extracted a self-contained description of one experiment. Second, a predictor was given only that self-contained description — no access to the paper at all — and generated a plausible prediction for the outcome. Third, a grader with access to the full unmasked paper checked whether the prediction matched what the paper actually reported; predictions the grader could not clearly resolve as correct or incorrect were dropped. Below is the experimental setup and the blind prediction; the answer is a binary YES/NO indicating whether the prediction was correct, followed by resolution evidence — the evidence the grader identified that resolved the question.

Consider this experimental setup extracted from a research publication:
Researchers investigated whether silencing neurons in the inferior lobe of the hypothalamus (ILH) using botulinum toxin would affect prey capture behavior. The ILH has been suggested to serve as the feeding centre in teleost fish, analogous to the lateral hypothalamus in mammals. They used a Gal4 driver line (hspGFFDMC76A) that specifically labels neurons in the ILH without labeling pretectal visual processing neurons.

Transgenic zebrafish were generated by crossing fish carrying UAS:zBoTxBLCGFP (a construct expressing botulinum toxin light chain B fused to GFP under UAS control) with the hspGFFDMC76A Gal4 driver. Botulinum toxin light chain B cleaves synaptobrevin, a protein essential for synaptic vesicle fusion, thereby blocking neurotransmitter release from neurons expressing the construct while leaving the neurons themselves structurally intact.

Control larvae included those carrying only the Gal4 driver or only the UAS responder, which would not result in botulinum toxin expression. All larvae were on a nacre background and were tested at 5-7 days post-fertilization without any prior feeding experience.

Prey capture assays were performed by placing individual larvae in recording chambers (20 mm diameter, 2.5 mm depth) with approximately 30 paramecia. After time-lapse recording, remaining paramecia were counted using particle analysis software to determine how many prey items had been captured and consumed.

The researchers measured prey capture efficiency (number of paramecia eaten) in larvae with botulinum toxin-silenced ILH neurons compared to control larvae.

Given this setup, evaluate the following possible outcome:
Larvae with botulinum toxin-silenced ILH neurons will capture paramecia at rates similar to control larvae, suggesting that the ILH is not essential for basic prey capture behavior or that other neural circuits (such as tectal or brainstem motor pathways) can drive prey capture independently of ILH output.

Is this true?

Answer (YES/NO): NO